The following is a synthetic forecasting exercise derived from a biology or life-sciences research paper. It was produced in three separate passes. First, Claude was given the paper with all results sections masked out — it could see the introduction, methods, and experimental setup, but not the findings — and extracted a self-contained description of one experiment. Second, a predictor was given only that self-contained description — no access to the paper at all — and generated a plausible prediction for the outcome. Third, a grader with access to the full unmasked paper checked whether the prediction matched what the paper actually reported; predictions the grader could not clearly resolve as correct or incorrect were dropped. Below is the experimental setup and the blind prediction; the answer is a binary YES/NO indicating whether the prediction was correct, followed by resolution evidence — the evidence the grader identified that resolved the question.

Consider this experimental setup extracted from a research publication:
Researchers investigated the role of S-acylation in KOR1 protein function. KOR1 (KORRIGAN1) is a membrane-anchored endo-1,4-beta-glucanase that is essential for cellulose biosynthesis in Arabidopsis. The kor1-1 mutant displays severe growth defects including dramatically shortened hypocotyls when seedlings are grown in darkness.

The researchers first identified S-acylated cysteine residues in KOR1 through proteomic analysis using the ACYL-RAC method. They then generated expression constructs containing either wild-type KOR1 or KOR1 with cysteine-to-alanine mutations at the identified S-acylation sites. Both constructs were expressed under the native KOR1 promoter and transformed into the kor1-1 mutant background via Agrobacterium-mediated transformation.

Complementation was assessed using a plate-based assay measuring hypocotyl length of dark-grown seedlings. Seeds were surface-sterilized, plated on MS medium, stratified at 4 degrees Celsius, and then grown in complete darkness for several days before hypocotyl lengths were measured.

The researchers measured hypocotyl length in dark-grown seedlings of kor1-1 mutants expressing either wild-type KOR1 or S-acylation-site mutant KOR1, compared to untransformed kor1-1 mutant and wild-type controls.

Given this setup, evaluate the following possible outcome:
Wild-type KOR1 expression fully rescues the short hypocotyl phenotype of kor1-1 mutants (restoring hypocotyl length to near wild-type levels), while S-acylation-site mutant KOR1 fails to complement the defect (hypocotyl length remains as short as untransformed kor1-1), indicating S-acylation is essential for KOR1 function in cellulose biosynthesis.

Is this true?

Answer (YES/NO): NO